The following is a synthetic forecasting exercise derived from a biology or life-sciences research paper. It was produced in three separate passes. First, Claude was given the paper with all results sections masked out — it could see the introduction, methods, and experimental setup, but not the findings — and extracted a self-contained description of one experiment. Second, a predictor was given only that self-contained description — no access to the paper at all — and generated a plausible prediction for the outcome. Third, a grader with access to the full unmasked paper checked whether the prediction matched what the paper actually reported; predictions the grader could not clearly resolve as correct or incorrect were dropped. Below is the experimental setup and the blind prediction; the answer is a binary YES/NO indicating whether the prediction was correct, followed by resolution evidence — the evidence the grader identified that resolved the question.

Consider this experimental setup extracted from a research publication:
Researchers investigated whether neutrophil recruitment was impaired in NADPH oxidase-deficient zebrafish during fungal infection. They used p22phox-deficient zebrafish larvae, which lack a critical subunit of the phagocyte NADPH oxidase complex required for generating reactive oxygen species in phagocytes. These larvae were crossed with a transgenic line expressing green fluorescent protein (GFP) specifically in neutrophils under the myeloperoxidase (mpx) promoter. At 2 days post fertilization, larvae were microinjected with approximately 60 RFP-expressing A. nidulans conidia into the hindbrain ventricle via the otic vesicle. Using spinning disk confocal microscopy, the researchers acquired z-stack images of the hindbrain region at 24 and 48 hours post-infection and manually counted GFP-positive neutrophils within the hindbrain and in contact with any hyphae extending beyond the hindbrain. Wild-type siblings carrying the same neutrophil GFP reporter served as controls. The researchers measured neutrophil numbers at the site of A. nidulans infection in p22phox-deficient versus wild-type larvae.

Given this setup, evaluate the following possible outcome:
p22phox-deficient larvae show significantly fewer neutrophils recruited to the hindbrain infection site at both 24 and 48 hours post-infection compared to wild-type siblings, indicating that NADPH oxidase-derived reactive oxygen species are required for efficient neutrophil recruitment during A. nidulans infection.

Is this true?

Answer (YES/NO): NO